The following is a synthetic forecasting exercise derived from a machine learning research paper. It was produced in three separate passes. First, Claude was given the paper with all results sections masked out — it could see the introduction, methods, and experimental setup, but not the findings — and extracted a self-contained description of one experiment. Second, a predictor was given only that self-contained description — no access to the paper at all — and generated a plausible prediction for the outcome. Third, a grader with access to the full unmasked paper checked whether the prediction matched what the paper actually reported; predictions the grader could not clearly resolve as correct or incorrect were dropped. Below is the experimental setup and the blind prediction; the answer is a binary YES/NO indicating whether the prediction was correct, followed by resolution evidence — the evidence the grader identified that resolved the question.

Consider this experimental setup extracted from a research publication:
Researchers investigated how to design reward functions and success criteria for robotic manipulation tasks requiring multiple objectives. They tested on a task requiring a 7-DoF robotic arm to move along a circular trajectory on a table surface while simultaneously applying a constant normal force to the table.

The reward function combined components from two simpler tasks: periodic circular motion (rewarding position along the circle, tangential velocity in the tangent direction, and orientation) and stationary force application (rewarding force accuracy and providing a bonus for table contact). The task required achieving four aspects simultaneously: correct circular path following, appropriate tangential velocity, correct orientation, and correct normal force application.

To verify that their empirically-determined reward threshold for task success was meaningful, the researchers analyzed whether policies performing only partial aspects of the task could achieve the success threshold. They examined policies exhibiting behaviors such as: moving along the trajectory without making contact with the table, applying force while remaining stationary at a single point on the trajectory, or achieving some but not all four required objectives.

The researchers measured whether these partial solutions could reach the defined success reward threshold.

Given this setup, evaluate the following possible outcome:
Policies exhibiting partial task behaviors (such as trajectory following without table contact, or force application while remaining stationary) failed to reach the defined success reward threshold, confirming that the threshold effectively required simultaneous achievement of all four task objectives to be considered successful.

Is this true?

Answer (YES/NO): YES